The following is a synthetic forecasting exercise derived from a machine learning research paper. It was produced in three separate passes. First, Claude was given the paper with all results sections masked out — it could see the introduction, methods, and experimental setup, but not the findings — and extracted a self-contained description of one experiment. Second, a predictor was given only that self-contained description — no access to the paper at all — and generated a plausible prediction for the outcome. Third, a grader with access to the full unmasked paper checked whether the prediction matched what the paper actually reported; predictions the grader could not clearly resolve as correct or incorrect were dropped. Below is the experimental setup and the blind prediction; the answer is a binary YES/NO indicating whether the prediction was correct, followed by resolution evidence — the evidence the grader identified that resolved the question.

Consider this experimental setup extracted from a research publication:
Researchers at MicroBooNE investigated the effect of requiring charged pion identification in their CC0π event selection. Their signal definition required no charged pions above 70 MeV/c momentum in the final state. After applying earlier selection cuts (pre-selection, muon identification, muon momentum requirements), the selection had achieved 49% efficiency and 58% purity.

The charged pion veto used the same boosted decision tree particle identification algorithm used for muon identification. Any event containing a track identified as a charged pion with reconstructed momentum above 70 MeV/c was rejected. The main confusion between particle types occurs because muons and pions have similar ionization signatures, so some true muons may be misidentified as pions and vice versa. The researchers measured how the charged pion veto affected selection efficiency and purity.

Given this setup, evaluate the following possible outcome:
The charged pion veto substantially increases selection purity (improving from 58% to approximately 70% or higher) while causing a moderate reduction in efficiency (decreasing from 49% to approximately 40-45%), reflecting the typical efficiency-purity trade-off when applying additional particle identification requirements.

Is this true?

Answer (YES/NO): YES